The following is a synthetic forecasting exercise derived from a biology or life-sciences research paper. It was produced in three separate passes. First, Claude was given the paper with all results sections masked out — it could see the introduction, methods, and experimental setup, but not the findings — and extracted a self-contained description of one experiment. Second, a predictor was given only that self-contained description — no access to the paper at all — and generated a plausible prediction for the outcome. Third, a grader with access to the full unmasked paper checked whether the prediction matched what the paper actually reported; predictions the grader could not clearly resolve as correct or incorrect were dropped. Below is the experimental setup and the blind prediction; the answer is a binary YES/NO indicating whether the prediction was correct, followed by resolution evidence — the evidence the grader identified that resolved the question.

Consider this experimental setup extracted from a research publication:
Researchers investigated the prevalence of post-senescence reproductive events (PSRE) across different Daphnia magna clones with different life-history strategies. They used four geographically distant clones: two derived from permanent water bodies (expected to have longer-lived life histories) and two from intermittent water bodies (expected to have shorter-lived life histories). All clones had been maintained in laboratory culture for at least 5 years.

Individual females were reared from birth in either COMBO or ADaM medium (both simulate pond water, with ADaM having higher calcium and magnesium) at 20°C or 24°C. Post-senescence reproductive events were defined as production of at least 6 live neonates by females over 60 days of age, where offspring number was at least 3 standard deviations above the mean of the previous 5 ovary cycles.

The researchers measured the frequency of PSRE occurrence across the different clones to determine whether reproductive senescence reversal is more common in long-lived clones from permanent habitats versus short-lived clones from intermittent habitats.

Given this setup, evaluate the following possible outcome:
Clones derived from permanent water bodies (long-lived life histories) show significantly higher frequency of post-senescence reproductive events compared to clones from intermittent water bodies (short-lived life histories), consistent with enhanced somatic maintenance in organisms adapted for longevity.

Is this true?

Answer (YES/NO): NO